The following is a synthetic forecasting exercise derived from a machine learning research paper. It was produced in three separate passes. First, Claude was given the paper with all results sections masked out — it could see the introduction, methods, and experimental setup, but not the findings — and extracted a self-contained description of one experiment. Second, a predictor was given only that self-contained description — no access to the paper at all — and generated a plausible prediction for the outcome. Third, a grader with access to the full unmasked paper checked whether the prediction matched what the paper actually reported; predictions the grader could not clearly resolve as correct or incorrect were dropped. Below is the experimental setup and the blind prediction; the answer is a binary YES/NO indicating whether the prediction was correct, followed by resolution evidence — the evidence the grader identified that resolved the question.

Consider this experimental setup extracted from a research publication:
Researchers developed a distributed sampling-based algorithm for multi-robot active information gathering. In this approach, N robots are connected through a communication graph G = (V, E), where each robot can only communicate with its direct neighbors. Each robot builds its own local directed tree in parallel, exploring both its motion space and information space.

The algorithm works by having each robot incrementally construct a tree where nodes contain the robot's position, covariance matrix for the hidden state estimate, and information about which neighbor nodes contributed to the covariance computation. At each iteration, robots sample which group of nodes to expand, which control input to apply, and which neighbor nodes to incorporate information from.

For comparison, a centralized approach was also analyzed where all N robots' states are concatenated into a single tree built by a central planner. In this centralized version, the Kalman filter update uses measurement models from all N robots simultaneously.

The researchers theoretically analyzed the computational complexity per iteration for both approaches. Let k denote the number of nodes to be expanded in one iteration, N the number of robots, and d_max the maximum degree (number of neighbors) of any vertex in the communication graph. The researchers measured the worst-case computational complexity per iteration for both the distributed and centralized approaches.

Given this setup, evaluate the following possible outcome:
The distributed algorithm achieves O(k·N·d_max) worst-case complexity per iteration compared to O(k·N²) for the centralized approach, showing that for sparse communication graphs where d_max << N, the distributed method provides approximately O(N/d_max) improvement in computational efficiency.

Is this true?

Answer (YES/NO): NO